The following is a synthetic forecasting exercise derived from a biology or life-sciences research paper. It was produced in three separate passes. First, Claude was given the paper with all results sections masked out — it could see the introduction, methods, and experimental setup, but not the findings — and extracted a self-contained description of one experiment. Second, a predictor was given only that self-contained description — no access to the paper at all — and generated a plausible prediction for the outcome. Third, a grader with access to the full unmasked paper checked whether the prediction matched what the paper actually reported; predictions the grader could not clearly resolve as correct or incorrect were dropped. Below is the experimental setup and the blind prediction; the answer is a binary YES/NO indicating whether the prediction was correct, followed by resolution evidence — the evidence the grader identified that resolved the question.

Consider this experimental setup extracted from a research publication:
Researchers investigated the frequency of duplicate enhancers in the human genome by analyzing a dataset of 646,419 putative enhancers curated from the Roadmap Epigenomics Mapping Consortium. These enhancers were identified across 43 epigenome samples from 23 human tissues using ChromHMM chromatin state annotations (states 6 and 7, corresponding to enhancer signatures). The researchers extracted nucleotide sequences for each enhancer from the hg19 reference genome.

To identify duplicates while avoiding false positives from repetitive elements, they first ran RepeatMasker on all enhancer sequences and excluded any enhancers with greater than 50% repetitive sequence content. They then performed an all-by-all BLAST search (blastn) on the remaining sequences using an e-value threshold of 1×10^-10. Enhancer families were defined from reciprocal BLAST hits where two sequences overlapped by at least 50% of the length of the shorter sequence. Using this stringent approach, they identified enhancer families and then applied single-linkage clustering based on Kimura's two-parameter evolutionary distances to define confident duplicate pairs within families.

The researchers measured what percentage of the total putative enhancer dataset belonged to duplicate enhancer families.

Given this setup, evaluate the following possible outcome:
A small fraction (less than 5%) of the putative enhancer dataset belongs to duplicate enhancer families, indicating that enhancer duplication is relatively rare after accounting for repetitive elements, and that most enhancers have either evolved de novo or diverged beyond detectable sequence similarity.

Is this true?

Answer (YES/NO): YES